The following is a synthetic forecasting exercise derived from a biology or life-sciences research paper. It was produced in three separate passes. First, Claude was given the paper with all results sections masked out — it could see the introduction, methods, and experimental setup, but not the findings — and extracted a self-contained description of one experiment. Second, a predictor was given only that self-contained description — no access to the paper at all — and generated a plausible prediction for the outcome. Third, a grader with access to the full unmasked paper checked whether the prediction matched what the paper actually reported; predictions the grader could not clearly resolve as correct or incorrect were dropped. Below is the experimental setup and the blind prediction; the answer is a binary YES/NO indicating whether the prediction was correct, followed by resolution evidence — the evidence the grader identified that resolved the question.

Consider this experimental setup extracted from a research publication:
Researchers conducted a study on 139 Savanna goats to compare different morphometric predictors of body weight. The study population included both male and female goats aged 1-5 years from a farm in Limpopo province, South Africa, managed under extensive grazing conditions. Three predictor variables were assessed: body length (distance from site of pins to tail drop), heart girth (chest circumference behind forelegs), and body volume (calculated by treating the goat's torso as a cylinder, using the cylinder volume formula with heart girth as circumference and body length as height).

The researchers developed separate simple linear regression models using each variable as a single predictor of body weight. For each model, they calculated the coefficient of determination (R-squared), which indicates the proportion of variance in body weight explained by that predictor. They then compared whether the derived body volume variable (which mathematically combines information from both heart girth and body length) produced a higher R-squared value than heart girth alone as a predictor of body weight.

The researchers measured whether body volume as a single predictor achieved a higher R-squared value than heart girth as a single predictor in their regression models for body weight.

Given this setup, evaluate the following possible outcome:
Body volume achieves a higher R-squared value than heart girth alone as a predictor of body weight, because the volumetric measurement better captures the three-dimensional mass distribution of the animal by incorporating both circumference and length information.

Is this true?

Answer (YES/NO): NO